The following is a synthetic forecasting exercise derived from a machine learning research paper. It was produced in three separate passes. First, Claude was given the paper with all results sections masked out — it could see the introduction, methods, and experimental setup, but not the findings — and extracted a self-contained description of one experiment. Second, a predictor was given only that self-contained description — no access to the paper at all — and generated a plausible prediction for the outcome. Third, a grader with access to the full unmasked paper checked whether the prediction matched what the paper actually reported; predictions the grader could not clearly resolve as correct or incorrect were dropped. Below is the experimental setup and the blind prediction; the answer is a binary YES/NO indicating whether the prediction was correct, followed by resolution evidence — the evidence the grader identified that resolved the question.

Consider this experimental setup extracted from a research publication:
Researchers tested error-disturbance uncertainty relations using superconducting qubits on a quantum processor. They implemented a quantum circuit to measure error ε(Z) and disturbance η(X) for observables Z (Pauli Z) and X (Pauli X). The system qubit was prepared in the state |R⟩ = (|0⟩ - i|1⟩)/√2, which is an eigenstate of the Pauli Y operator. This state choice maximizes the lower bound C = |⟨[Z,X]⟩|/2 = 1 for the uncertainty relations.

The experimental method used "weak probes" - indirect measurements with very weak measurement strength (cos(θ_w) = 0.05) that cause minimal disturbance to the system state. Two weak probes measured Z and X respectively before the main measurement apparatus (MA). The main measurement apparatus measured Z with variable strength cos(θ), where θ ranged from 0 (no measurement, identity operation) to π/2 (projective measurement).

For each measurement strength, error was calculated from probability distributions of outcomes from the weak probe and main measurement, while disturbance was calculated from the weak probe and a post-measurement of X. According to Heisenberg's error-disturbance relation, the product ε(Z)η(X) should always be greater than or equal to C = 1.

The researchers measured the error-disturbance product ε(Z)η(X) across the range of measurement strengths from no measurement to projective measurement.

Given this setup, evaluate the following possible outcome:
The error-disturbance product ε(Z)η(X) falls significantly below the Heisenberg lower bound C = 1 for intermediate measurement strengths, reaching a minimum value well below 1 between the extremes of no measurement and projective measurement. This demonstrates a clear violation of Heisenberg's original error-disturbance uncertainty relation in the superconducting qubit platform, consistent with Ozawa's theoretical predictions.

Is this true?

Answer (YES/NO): YES